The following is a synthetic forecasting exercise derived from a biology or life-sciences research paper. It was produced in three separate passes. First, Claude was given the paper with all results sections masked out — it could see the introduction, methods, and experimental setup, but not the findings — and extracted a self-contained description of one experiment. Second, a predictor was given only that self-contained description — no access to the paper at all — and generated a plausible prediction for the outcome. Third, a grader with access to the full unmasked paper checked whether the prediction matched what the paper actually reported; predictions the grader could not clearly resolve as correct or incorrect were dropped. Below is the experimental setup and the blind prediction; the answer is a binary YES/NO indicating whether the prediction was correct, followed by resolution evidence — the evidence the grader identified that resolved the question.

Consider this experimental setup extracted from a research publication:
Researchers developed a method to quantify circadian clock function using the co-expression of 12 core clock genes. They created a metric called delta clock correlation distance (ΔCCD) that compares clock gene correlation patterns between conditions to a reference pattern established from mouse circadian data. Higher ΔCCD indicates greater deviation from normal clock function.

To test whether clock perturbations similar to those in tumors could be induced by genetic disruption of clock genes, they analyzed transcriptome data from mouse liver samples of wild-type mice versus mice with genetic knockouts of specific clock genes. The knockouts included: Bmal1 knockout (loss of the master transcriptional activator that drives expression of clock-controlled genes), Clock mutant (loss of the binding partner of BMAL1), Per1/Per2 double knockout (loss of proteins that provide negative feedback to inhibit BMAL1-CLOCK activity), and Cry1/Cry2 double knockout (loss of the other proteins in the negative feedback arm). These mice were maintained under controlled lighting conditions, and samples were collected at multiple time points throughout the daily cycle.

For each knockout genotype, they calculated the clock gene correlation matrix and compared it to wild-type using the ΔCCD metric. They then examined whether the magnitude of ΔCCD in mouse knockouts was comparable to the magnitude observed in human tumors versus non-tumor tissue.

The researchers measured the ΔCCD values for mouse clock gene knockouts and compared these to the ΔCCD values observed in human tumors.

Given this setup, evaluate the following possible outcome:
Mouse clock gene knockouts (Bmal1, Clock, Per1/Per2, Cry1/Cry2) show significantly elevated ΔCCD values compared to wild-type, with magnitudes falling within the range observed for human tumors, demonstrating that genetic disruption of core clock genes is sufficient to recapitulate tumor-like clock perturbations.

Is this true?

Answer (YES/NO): NO